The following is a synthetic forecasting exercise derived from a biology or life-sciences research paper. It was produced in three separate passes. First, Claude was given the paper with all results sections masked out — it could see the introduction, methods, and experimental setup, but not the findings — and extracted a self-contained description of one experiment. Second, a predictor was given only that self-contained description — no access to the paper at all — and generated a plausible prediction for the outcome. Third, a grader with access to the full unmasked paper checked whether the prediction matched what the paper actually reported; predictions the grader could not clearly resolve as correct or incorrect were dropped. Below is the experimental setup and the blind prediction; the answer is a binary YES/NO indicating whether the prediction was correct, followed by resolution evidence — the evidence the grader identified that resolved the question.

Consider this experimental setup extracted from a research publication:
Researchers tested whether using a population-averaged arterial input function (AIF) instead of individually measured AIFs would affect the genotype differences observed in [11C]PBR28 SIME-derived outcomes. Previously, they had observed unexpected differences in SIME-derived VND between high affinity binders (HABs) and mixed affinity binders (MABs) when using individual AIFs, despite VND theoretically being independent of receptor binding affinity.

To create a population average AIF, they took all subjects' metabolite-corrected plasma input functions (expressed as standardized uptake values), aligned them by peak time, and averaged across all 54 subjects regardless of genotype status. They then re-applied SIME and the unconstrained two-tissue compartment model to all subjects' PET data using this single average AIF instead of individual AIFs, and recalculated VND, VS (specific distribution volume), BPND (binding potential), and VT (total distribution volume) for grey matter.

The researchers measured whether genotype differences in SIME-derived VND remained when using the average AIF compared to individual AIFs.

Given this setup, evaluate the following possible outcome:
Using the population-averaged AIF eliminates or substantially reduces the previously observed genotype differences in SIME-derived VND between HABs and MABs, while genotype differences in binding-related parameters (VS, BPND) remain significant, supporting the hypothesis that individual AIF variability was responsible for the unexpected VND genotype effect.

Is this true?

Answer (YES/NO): NO